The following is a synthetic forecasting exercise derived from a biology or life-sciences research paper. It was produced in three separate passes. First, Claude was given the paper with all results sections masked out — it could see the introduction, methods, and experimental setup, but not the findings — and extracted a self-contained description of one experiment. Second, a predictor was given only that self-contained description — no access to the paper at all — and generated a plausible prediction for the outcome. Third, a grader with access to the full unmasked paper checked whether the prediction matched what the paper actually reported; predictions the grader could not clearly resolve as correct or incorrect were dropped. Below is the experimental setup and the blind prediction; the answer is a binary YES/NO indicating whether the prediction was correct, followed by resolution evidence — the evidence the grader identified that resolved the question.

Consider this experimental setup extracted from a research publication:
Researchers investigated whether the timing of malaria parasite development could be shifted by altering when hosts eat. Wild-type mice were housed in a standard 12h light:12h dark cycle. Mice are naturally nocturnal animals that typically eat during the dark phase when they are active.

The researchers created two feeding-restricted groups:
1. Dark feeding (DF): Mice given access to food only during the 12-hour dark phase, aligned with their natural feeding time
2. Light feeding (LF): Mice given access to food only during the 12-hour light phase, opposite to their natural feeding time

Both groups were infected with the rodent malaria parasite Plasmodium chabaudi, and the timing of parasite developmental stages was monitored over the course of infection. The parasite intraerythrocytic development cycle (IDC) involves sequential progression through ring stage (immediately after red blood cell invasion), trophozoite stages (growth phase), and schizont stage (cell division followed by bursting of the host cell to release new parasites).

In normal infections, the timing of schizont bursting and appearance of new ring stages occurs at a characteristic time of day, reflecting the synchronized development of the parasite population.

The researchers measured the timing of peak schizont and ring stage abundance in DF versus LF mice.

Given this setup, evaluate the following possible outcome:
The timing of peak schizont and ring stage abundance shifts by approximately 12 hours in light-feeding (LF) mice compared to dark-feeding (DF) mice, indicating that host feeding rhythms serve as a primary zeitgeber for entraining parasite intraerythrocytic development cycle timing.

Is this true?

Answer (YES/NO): YES